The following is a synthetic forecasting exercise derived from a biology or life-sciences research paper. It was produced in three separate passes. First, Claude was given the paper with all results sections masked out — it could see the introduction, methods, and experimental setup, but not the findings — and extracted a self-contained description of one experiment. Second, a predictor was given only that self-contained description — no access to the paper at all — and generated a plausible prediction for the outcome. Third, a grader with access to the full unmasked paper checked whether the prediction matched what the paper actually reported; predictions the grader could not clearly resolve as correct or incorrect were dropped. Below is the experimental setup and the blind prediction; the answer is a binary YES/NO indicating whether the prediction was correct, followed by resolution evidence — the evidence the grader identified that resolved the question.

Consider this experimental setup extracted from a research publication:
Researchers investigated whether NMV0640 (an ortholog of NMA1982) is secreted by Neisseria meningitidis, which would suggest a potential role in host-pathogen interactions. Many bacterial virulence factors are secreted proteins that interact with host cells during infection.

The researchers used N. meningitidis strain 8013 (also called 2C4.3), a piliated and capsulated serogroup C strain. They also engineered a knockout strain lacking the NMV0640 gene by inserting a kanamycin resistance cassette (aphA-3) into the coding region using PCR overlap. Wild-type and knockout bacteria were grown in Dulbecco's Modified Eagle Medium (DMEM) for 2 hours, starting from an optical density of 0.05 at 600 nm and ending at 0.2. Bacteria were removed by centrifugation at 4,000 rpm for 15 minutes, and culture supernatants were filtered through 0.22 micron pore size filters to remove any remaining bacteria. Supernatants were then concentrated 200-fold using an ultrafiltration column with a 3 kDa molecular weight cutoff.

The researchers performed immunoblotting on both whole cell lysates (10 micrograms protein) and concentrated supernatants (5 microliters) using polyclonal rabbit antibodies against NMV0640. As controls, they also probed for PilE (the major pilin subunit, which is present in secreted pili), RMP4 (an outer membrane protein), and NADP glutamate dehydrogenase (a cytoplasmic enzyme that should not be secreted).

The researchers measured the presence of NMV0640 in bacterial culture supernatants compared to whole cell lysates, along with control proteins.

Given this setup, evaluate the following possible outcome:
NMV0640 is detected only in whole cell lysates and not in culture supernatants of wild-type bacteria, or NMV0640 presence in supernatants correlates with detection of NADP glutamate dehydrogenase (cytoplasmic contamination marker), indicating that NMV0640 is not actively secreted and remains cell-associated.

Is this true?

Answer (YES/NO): NO